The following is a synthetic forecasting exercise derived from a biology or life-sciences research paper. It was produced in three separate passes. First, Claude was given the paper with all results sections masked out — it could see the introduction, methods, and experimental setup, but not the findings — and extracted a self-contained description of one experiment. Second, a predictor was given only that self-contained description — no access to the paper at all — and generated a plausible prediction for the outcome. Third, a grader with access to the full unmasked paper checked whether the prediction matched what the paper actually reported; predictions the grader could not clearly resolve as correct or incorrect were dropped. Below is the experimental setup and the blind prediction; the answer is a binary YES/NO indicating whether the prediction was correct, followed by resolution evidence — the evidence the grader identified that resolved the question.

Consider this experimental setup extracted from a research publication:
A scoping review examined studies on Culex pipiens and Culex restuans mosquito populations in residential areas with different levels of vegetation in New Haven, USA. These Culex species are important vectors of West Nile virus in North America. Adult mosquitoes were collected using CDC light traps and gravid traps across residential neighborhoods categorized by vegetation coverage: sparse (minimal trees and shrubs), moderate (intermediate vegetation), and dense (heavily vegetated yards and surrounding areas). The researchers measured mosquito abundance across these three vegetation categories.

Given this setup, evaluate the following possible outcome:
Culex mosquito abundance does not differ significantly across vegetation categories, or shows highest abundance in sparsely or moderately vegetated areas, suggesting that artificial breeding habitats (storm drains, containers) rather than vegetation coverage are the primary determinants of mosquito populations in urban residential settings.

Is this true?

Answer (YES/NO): YES